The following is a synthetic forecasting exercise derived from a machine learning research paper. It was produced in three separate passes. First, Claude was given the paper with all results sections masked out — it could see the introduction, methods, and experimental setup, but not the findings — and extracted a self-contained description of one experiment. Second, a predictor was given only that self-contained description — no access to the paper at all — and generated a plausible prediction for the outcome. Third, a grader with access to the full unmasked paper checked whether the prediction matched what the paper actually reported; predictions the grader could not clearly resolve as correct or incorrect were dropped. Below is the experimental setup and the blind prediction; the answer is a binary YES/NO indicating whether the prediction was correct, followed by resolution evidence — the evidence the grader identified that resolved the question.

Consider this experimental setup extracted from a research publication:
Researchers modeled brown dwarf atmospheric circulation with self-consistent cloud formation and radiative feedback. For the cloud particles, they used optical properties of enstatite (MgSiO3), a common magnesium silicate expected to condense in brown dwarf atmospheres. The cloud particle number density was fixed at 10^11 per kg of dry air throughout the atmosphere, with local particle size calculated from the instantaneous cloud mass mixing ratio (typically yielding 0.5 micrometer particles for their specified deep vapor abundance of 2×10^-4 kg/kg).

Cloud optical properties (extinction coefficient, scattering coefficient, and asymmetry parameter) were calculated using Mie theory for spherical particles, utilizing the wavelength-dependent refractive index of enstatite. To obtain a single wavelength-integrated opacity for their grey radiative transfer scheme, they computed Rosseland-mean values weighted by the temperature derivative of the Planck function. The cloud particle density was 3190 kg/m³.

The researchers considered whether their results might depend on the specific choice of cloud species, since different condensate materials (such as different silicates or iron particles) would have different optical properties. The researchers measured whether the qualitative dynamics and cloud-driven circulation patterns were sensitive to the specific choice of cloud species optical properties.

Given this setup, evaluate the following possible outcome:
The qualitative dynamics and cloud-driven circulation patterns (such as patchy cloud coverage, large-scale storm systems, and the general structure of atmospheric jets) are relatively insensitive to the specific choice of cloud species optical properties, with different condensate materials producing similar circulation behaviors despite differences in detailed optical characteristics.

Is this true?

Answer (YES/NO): YES